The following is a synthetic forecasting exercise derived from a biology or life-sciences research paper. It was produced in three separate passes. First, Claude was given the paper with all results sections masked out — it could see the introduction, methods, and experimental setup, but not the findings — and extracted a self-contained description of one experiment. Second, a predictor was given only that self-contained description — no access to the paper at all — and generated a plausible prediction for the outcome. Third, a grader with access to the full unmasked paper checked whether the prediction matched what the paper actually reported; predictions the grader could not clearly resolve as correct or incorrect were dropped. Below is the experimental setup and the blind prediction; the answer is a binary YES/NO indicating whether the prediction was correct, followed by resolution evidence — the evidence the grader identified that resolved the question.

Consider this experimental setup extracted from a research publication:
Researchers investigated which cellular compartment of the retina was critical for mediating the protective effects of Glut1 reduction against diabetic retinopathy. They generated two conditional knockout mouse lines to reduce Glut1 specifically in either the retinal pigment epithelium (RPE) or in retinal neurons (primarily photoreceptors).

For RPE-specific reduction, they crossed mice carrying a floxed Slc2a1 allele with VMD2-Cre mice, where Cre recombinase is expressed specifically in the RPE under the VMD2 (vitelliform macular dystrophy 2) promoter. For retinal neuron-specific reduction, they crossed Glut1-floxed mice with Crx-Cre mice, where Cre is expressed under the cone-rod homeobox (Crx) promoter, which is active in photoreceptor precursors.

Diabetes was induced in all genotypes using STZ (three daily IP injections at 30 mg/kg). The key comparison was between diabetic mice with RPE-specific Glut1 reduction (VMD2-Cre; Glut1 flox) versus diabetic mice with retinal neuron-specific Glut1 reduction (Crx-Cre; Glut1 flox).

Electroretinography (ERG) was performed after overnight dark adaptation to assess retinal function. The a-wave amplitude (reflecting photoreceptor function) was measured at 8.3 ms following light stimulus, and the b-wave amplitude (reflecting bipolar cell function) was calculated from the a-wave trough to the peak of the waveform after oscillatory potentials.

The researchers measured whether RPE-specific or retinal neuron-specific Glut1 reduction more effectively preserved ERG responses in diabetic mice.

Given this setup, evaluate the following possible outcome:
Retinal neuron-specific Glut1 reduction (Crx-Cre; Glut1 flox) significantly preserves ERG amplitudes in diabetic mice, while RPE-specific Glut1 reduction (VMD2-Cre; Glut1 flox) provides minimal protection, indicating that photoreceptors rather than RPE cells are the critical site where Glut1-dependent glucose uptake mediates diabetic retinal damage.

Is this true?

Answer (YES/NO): YES